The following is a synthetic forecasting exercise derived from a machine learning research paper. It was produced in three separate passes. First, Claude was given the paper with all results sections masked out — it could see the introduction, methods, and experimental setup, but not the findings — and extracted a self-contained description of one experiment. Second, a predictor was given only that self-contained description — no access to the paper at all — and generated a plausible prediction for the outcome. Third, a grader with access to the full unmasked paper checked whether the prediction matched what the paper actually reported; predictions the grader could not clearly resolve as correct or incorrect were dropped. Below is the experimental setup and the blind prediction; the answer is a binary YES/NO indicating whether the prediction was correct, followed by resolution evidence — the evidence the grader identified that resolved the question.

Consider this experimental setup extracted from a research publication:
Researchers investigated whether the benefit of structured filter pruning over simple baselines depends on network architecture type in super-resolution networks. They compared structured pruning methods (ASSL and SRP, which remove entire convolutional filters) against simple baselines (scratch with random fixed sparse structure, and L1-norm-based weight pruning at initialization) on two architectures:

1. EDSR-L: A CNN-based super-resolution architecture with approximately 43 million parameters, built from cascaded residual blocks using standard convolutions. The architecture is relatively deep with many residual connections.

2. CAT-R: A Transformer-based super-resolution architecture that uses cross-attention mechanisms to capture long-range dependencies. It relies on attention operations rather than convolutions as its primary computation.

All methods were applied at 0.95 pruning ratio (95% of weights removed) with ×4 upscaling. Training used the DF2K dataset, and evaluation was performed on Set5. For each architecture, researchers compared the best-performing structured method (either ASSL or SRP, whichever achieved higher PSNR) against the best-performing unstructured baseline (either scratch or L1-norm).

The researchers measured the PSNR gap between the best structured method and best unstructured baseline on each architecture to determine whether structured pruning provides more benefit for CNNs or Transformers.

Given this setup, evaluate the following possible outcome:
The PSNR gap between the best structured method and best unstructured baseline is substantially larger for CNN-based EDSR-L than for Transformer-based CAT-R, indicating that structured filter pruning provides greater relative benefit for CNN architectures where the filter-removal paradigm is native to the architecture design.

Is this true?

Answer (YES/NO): YES